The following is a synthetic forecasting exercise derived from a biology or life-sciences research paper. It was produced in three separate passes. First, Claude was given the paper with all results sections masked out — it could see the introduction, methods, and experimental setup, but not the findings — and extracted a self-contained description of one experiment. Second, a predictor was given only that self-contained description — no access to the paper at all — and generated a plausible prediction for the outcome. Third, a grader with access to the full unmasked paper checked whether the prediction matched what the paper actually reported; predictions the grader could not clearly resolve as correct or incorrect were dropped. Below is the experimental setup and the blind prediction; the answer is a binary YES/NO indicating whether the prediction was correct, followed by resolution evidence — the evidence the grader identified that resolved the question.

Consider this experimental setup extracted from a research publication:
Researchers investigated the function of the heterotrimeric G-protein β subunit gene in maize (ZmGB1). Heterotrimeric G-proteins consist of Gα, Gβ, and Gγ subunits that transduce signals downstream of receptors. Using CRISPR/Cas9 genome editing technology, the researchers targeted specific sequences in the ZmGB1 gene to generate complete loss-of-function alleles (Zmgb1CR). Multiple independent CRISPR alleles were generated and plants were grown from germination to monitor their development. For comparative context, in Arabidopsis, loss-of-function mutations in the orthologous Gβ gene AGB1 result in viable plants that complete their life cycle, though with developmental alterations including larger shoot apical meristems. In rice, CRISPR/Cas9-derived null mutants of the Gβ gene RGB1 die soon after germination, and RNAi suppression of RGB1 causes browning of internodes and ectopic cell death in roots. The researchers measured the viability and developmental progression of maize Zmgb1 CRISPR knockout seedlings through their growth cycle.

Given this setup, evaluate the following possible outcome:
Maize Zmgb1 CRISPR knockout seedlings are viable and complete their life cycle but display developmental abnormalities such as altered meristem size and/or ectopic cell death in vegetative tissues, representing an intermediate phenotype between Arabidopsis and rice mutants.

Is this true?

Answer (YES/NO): NO